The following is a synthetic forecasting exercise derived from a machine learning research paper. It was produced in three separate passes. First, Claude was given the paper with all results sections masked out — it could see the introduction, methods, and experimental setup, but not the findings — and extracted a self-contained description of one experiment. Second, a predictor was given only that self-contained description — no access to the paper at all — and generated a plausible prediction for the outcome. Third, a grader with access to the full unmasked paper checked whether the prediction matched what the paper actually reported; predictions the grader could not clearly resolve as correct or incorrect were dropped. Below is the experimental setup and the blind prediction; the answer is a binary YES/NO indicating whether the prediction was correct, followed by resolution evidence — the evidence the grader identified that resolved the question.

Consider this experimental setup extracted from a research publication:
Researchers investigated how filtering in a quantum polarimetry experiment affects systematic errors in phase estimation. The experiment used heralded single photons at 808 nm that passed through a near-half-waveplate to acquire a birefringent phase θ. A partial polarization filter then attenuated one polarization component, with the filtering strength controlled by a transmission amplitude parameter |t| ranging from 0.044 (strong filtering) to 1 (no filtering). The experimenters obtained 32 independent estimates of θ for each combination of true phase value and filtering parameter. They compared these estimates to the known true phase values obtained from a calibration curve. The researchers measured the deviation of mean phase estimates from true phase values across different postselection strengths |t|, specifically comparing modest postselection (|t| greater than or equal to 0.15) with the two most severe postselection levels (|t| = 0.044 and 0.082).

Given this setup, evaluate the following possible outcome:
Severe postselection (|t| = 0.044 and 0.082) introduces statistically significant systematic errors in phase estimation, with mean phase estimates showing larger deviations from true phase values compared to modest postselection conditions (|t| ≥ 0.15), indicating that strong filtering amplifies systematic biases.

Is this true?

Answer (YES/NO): YES